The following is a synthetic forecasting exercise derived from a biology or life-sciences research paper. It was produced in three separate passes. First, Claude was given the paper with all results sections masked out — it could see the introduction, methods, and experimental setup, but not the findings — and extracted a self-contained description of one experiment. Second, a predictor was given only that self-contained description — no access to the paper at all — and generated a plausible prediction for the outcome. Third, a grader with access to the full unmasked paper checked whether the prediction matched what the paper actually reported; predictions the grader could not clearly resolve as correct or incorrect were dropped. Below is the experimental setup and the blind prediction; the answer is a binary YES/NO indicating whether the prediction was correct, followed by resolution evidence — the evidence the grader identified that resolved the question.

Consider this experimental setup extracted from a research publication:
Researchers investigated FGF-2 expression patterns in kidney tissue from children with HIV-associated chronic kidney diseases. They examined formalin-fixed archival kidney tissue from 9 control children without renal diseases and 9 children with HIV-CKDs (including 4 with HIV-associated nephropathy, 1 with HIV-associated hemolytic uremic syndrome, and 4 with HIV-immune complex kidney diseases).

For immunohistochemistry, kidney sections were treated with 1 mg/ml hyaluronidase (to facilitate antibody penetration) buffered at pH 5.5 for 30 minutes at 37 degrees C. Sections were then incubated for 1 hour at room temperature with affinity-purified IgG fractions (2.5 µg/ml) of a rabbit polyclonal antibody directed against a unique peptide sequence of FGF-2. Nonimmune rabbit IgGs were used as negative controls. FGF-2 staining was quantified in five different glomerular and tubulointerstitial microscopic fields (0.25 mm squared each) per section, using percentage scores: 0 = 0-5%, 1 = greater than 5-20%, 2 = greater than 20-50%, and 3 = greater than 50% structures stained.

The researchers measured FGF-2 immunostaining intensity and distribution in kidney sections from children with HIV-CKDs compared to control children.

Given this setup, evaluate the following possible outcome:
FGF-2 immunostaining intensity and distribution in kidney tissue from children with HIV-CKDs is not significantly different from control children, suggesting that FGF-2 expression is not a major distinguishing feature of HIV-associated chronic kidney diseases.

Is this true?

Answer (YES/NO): NO